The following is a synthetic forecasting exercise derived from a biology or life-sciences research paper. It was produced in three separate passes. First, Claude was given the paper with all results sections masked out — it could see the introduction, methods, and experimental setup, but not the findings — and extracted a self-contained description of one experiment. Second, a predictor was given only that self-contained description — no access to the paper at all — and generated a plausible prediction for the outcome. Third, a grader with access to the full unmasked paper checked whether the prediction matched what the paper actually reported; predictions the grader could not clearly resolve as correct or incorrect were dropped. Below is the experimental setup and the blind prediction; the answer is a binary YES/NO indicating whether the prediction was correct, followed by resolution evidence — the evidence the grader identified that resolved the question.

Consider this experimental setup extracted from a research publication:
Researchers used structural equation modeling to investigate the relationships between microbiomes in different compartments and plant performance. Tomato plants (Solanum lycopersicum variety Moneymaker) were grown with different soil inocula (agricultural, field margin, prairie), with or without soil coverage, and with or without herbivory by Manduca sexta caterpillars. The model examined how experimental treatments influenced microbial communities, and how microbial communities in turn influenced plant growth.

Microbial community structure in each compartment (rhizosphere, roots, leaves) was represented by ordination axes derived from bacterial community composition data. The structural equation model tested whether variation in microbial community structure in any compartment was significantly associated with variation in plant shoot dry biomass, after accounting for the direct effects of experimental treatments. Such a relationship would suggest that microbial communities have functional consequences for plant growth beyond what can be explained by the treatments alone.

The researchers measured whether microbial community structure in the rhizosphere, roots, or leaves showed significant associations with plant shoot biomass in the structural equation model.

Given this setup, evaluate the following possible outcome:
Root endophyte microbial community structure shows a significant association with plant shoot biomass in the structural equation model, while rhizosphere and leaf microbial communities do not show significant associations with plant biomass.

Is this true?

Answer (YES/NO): NO